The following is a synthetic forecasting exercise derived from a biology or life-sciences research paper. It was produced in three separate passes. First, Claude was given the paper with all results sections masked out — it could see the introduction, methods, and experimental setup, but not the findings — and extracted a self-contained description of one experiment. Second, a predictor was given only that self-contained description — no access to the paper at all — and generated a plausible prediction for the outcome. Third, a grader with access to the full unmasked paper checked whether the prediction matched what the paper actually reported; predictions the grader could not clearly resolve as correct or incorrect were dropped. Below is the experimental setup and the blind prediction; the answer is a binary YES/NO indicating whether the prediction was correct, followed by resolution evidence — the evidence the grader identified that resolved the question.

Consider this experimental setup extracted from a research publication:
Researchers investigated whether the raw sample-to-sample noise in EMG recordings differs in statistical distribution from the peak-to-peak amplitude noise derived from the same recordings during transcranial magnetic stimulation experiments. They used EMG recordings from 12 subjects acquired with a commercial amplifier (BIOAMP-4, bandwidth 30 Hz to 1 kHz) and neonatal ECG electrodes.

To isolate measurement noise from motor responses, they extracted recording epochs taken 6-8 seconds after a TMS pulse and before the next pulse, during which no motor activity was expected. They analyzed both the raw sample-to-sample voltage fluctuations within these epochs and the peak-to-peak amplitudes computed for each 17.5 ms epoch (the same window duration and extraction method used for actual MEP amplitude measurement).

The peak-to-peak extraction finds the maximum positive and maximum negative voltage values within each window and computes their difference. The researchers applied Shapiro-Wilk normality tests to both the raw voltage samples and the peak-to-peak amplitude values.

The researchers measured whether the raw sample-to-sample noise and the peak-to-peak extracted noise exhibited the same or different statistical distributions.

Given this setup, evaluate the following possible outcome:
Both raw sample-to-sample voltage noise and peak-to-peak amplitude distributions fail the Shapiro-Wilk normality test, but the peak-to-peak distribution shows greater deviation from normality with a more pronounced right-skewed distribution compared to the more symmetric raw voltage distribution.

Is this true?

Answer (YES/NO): NO